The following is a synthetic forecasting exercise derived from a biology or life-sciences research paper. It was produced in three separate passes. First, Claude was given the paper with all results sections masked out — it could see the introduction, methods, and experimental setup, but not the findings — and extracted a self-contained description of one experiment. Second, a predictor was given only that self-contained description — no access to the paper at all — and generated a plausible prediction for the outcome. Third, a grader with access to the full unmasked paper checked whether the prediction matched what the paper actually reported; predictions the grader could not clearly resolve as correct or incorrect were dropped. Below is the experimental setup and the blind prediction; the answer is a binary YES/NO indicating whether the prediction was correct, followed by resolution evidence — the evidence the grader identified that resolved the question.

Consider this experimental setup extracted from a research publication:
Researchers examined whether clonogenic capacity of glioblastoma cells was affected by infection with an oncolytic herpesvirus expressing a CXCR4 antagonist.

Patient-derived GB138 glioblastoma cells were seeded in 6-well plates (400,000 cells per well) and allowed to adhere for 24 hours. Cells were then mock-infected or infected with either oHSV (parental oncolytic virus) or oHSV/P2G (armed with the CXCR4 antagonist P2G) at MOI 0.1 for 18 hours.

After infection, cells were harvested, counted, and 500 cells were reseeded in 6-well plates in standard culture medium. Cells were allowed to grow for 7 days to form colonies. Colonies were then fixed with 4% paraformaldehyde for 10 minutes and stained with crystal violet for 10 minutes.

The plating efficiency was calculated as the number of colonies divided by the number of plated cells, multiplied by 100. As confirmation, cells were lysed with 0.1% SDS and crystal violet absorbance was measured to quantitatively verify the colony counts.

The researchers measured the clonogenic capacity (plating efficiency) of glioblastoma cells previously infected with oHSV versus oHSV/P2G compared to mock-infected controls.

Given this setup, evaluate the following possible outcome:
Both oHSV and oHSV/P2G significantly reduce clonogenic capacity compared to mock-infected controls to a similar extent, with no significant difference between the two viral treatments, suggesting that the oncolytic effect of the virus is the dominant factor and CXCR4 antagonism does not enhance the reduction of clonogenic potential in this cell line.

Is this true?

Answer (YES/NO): NO